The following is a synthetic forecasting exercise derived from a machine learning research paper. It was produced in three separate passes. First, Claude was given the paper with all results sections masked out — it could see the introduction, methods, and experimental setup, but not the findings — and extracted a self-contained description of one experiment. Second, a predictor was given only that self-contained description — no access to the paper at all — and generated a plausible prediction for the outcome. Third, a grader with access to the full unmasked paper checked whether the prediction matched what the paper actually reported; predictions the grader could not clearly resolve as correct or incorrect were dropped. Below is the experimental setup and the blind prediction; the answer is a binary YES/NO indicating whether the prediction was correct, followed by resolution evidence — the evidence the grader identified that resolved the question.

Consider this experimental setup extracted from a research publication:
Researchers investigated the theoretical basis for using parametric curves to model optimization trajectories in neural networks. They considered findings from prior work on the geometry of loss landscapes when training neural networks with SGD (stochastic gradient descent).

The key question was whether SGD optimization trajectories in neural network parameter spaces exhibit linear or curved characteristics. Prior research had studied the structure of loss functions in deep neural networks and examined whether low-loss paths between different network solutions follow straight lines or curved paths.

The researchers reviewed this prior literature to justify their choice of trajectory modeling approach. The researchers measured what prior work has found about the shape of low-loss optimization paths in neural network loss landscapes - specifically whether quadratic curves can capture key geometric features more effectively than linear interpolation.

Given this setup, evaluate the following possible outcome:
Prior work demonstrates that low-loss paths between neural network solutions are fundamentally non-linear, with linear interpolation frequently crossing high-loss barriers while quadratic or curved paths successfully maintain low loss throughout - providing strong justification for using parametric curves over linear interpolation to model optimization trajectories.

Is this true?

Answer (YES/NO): YES